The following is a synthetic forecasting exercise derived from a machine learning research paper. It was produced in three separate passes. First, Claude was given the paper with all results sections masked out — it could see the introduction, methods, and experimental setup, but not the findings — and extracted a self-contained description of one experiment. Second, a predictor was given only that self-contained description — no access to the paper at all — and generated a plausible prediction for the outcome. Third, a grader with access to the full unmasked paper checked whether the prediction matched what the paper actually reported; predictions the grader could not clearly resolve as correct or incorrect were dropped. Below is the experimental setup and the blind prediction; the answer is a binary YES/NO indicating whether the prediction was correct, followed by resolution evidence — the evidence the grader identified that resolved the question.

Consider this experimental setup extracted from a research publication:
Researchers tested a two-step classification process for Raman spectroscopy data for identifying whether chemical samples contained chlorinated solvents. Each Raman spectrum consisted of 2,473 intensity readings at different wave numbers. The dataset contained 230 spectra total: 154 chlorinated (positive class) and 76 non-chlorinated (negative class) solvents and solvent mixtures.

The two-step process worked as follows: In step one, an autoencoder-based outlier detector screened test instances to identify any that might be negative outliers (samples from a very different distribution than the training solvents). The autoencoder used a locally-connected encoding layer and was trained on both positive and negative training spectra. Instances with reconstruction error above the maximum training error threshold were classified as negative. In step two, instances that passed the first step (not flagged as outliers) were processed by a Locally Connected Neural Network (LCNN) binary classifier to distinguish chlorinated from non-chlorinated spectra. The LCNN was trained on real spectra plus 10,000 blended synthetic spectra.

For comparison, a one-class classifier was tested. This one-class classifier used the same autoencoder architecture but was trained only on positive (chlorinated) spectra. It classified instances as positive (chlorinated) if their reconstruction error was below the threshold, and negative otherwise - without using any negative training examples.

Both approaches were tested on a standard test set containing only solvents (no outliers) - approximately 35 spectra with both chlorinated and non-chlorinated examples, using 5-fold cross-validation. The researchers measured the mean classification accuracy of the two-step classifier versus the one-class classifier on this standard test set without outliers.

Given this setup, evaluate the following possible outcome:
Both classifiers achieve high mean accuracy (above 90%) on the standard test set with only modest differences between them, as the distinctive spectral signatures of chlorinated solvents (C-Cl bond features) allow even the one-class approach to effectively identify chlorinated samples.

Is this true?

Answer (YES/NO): NO